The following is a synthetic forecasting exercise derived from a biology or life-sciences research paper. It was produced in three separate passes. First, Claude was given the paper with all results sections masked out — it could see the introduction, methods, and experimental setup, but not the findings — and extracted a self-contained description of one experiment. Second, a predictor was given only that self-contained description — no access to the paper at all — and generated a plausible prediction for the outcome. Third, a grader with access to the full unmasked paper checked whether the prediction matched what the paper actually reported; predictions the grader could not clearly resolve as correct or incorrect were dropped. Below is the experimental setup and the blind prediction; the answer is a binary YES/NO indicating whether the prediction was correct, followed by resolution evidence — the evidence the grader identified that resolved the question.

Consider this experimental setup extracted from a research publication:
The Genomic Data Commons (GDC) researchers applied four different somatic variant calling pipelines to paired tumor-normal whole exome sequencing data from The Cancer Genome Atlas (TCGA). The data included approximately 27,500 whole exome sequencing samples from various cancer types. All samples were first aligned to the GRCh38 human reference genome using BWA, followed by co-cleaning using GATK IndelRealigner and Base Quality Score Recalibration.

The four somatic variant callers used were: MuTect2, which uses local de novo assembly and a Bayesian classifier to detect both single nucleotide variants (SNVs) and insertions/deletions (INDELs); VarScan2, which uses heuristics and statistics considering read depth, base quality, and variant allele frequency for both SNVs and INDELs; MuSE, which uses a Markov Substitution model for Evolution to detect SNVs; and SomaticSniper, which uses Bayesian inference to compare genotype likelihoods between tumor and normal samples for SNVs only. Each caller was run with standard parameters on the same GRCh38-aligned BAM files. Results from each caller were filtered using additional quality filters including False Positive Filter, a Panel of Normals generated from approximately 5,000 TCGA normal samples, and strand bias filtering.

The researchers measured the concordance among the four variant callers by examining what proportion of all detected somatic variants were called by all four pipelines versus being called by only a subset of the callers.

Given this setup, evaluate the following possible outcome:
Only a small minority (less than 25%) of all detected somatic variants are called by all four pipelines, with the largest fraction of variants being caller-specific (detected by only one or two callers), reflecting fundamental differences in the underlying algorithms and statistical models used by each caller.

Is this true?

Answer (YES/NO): NO